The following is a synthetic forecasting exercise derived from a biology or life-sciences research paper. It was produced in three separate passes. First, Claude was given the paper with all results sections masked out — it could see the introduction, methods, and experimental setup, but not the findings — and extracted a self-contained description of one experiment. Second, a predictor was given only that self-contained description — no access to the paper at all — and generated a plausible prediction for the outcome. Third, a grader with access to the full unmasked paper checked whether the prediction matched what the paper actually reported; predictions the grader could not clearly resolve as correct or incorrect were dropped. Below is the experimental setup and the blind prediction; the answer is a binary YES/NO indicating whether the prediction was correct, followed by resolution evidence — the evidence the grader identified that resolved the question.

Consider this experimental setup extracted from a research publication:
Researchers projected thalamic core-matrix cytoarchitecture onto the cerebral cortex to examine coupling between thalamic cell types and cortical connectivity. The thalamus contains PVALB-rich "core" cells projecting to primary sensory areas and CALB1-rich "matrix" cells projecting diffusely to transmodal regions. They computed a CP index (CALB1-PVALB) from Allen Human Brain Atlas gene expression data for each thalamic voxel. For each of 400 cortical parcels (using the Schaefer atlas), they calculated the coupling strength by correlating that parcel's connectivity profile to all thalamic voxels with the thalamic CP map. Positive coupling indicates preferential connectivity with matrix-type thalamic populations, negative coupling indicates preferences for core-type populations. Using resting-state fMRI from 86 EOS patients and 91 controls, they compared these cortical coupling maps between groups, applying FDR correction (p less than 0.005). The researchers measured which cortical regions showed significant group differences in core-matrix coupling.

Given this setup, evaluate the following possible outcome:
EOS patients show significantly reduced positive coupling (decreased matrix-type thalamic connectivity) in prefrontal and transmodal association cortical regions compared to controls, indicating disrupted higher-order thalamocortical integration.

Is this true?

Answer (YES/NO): NO